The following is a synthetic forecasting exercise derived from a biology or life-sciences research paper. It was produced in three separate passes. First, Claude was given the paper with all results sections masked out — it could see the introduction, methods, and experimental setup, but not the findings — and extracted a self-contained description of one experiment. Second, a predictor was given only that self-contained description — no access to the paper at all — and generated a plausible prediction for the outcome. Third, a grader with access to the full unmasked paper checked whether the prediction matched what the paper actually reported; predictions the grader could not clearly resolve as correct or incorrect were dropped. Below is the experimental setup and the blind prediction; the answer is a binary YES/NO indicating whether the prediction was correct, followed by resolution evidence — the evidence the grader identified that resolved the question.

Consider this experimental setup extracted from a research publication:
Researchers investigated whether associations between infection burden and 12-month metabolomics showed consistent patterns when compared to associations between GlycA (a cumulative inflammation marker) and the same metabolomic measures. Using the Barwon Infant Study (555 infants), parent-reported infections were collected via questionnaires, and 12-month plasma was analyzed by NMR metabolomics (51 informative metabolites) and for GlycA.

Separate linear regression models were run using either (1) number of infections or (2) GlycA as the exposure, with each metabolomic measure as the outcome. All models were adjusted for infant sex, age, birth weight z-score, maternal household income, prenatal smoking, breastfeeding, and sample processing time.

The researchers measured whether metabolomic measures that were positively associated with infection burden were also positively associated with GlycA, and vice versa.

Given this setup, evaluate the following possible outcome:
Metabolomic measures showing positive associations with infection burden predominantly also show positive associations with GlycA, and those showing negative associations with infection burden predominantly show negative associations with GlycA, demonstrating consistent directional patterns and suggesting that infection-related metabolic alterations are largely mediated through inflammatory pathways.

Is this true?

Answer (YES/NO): YES